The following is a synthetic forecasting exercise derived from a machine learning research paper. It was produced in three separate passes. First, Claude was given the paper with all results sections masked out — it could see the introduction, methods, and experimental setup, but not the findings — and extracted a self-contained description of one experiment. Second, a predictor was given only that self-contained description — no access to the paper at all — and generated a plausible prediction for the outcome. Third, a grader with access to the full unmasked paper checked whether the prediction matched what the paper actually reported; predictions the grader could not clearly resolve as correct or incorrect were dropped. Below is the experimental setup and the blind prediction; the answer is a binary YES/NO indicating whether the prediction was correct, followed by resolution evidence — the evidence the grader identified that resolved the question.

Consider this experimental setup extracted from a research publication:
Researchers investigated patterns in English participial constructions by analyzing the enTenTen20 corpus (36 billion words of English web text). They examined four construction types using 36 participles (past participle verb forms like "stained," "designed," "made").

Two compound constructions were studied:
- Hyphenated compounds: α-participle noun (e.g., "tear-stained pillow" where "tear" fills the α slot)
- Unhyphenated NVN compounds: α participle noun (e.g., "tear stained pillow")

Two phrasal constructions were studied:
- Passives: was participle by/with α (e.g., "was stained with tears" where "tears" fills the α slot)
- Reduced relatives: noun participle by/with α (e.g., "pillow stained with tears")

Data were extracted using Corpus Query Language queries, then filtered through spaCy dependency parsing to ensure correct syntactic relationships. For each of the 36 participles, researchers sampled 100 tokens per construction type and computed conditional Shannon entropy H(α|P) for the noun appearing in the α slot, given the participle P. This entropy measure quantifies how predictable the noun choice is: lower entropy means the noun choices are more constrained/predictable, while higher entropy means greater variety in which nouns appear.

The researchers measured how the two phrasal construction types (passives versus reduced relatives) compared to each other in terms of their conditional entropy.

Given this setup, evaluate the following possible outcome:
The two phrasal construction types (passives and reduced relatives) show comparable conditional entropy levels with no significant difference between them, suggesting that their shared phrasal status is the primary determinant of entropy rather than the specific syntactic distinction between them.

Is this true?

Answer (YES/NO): YES